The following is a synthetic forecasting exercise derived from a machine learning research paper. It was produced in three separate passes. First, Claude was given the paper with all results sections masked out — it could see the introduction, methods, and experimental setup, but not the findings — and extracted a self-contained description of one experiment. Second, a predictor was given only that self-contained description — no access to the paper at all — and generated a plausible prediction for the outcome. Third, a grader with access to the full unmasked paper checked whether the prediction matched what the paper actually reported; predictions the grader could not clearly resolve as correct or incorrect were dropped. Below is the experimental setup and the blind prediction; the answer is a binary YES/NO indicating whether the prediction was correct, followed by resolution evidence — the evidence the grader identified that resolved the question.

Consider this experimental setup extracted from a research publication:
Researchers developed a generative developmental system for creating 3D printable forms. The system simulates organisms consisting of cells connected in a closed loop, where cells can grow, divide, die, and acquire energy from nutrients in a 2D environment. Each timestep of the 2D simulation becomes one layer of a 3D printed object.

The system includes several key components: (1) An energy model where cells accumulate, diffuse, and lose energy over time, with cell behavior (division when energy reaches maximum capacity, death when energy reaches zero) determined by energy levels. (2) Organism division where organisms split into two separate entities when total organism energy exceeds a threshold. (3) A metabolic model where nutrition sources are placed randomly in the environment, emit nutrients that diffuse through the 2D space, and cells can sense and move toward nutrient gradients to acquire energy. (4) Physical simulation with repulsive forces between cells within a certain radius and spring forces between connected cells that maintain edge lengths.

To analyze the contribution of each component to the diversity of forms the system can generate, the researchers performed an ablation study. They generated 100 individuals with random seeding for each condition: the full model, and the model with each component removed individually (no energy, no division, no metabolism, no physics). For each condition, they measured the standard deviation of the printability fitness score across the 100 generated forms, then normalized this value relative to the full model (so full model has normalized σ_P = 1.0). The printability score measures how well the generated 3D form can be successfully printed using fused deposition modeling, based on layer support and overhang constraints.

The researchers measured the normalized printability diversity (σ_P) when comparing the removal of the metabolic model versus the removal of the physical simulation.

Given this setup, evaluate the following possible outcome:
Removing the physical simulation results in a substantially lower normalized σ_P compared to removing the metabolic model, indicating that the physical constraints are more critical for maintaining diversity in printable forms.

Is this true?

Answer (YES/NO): NO